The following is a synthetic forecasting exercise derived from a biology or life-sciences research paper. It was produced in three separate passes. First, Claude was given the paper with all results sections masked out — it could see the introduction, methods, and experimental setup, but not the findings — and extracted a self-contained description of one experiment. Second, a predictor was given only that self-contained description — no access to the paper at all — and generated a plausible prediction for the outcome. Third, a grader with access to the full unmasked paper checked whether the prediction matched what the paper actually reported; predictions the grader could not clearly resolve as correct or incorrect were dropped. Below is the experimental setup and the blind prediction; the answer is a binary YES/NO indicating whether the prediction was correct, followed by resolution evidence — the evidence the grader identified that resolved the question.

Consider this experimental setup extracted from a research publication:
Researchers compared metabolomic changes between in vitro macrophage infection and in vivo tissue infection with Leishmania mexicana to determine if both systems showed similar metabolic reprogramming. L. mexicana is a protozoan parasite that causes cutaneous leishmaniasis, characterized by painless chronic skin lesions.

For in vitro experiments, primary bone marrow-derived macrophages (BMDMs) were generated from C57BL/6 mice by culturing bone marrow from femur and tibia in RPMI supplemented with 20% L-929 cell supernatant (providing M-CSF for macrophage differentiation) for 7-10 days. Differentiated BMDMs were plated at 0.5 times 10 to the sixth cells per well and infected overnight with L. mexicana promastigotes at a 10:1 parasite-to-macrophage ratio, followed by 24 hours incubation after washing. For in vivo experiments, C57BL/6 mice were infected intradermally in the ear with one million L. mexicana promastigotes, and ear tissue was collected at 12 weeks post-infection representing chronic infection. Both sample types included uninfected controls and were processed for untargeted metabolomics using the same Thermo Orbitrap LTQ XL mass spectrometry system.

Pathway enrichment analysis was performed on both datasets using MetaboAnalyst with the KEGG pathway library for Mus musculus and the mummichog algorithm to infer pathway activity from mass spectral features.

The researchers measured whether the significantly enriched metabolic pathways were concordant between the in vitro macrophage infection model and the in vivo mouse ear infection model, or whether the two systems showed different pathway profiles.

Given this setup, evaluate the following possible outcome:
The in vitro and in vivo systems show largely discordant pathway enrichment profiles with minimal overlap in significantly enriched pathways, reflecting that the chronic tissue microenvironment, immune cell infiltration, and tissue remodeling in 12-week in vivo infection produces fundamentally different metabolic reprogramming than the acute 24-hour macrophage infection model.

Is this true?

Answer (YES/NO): NO